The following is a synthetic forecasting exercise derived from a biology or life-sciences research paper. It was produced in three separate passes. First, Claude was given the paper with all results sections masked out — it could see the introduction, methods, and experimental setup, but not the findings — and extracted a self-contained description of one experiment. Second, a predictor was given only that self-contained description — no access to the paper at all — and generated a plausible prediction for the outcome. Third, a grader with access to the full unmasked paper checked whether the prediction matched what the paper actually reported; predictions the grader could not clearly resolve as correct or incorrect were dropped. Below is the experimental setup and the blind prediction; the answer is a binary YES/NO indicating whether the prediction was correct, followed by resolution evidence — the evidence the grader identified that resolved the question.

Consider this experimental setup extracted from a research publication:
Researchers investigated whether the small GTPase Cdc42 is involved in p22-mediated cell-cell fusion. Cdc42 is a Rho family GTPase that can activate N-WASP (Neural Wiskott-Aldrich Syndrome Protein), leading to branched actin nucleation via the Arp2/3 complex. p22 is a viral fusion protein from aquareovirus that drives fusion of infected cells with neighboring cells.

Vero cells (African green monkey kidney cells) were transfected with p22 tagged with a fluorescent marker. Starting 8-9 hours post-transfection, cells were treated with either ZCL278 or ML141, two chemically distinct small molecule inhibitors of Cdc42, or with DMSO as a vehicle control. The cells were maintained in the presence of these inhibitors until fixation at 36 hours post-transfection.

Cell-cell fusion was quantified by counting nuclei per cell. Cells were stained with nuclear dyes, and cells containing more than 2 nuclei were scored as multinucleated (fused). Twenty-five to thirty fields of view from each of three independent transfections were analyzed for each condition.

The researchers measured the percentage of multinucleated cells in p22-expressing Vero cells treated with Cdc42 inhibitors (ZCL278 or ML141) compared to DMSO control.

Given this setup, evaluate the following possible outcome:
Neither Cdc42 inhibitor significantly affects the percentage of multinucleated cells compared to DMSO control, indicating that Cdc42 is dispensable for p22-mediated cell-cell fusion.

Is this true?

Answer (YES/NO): NO